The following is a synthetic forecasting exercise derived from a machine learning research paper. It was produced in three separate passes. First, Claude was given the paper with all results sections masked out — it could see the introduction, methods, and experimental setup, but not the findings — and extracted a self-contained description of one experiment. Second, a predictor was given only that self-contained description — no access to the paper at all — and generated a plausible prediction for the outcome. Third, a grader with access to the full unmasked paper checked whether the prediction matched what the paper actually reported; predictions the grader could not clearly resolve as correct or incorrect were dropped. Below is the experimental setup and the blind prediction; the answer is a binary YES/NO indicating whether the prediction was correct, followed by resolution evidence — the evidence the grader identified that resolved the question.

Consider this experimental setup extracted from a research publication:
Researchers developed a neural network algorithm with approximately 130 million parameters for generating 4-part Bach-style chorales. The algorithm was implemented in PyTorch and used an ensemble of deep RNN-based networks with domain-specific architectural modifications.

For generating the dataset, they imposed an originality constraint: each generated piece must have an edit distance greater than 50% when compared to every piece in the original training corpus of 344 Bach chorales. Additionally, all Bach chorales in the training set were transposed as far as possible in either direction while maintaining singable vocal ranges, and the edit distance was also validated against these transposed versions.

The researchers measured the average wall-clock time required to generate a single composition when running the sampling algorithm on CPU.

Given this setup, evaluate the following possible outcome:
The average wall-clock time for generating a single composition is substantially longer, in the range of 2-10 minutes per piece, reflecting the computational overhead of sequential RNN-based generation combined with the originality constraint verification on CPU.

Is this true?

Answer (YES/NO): YES